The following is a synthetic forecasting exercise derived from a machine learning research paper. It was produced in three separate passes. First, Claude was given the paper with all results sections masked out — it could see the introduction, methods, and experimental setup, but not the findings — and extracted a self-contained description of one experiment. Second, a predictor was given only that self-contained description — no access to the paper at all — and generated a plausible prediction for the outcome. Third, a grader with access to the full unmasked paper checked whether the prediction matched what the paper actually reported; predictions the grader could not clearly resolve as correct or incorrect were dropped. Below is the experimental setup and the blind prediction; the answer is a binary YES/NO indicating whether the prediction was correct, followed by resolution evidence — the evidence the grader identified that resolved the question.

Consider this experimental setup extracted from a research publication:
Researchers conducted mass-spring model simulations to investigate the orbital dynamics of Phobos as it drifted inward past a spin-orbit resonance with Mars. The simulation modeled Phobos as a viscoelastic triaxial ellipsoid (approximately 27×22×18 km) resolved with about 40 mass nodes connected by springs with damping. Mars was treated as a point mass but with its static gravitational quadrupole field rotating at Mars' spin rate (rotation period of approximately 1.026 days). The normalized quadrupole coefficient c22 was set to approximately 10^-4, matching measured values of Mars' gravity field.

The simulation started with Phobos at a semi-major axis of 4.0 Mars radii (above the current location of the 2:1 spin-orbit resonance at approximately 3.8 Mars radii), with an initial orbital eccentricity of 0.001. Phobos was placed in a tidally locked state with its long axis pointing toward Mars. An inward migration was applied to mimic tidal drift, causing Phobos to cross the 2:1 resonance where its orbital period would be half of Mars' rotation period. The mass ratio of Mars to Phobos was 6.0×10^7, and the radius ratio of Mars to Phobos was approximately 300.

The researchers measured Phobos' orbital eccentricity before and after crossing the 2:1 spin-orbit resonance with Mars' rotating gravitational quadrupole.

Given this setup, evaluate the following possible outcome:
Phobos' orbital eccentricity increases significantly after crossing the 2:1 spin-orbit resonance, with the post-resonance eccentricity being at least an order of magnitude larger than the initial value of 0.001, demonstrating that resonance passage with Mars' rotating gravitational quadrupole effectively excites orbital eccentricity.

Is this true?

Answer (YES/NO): NO